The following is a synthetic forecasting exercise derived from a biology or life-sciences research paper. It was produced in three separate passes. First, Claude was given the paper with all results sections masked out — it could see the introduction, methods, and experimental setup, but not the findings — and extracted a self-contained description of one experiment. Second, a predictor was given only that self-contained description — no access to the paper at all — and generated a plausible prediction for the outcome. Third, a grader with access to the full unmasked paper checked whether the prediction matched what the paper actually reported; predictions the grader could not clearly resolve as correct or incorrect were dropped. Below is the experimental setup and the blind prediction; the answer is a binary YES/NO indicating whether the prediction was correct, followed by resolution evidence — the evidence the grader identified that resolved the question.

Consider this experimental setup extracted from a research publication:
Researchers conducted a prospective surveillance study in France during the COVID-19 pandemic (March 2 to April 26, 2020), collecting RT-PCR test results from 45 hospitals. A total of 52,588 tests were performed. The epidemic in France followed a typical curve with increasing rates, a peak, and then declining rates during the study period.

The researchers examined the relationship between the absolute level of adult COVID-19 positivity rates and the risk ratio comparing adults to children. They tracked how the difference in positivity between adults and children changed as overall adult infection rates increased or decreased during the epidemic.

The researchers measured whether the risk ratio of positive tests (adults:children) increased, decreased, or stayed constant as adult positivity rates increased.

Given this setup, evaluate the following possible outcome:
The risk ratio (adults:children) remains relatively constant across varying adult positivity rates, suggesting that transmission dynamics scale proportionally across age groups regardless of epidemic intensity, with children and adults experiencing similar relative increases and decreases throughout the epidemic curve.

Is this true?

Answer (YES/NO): NO